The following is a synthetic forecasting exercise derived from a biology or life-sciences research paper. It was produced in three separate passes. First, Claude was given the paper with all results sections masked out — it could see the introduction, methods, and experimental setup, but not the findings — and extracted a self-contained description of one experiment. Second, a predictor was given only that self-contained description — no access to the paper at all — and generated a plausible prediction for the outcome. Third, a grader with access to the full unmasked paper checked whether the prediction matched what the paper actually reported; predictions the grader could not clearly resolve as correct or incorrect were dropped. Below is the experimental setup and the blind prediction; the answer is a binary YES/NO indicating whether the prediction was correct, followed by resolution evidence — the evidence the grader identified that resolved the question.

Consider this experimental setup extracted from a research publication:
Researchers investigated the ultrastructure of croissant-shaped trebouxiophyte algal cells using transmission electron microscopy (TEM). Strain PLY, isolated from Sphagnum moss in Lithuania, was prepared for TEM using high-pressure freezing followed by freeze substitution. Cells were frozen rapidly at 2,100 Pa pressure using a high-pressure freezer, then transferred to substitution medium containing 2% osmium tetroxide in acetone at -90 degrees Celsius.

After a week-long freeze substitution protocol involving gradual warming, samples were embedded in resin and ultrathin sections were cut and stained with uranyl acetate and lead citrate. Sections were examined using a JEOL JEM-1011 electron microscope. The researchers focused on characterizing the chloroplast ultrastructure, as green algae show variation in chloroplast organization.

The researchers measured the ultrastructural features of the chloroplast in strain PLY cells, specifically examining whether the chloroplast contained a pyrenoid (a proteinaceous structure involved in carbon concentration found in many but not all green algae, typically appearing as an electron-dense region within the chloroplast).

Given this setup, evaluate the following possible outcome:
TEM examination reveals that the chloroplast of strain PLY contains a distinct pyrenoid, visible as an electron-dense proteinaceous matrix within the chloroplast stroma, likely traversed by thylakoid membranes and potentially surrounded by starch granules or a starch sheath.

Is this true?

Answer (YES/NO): NO